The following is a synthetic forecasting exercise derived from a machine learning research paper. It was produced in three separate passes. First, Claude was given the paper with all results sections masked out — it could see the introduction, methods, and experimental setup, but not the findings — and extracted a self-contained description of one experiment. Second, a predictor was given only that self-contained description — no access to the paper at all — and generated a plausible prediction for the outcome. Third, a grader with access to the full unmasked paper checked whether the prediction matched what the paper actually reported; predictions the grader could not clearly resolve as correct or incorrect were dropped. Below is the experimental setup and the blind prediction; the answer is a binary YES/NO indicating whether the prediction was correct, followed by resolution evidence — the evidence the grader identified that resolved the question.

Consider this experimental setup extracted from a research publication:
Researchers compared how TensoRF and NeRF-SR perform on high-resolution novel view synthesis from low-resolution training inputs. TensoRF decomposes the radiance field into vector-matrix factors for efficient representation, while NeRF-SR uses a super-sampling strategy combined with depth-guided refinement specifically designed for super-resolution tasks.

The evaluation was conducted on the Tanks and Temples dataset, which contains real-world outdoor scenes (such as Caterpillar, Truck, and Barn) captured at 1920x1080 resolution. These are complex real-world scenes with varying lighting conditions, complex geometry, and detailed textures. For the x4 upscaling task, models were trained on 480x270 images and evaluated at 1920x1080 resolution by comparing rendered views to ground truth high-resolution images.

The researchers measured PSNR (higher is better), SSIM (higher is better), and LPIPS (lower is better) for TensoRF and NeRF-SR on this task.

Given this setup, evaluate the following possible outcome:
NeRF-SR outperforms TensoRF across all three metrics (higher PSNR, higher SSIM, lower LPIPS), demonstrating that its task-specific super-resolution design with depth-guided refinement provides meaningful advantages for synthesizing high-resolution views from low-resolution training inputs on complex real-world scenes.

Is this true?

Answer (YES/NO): NO